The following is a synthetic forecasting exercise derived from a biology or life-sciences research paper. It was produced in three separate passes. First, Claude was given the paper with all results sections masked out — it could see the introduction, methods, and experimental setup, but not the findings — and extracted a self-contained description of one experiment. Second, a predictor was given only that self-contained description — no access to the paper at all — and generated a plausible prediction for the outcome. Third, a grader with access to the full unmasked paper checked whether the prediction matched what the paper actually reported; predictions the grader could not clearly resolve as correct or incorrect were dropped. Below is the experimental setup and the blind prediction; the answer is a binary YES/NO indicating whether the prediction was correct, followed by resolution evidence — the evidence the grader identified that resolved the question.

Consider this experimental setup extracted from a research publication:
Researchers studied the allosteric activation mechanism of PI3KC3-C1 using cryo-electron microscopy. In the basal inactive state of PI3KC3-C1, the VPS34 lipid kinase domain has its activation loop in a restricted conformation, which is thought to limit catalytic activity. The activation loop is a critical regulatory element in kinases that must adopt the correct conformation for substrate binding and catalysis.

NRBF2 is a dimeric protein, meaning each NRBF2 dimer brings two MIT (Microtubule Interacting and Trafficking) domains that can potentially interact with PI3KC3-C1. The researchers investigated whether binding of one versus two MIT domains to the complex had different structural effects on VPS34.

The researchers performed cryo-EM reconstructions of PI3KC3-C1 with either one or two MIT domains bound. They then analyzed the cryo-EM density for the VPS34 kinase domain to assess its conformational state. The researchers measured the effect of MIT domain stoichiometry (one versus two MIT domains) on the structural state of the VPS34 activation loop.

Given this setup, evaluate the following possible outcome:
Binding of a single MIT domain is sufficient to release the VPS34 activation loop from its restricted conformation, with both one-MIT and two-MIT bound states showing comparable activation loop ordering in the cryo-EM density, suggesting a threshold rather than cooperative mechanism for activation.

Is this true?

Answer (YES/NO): NO